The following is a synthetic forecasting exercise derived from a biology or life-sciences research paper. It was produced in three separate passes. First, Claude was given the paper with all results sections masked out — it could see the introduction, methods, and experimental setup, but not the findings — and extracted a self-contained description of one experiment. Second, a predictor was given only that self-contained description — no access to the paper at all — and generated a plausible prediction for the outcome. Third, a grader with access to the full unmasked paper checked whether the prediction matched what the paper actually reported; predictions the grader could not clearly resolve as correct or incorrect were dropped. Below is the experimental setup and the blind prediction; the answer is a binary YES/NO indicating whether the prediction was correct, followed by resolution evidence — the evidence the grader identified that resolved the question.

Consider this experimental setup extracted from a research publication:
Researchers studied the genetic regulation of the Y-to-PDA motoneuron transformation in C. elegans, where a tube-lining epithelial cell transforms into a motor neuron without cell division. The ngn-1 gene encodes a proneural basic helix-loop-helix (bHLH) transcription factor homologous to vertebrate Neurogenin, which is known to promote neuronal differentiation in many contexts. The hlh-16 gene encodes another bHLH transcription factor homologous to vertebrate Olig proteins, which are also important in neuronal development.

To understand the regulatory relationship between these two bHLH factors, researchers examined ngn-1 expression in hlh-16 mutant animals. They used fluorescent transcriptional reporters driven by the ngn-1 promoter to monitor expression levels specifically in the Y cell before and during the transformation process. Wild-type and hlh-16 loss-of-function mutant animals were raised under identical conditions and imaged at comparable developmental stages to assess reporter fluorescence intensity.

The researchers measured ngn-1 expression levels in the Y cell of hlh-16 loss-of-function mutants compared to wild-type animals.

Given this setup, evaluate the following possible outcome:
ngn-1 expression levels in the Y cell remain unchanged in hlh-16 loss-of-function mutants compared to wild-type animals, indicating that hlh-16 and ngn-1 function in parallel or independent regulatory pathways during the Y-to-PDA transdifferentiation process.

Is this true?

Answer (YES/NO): NO